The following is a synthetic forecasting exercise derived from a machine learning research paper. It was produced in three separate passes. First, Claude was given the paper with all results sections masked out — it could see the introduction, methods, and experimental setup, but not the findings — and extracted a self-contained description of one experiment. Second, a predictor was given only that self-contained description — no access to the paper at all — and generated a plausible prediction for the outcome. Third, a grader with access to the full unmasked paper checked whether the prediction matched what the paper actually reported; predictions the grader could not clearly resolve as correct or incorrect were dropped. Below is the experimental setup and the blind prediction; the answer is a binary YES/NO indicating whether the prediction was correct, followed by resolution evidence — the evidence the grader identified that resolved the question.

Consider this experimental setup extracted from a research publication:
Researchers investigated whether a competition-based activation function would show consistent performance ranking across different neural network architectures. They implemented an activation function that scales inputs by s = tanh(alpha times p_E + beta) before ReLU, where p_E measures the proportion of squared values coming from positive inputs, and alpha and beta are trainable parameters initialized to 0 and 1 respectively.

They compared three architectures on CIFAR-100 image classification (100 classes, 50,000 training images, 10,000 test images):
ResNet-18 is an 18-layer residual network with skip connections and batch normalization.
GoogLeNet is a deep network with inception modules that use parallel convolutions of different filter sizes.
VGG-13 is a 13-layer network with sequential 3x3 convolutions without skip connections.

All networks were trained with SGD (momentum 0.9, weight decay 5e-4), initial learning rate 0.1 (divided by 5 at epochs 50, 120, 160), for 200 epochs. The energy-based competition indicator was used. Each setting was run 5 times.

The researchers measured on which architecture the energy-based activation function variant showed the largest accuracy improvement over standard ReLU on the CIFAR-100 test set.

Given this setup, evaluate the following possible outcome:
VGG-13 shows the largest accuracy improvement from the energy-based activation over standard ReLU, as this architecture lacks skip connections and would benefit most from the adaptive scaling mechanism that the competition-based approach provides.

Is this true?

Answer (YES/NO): NO